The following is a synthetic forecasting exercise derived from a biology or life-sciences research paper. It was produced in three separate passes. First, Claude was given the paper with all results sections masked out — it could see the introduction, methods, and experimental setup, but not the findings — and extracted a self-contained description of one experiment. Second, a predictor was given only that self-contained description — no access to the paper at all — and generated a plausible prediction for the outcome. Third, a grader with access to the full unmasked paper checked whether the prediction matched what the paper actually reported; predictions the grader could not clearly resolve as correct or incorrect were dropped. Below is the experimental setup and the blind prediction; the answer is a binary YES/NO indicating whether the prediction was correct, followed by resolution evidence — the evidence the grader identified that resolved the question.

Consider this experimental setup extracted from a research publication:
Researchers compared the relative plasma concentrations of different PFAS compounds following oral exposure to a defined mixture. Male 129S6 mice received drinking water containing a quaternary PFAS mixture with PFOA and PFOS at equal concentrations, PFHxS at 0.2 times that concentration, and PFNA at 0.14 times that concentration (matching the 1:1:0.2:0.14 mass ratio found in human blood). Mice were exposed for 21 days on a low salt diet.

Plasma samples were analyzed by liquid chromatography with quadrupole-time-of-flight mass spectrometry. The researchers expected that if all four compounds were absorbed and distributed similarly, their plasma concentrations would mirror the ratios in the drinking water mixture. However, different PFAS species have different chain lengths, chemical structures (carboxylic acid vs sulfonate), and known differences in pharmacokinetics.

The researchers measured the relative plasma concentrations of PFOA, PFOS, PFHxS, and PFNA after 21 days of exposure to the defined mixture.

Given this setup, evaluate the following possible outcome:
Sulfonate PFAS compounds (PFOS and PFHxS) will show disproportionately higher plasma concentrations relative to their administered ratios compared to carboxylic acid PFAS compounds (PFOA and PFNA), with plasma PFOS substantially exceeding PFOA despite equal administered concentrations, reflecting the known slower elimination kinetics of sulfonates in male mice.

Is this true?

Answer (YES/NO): NO